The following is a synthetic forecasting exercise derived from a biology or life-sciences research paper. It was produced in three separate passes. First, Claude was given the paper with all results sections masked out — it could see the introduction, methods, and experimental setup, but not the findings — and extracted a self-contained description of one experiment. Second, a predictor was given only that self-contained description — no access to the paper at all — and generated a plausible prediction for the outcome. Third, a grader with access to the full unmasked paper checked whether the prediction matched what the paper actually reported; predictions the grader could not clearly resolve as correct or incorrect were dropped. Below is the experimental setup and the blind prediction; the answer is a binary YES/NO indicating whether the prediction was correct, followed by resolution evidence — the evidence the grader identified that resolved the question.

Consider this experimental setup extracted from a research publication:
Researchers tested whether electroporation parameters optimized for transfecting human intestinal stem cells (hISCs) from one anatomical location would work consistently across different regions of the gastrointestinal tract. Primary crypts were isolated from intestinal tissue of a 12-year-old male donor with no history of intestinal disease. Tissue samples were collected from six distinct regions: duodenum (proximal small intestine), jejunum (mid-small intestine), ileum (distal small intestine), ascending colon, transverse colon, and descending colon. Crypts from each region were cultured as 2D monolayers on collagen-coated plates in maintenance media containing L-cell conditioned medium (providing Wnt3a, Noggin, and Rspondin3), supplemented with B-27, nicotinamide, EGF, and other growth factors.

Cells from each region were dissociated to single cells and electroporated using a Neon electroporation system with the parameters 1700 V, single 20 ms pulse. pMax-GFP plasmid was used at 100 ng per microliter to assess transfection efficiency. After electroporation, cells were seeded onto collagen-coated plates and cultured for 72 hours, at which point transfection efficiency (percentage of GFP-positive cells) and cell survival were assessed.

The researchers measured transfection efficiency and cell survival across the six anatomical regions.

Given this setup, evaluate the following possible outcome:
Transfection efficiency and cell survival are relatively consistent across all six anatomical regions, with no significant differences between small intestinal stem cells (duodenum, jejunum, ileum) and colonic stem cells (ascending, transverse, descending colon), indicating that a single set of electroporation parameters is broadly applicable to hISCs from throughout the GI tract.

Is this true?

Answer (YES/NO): YES